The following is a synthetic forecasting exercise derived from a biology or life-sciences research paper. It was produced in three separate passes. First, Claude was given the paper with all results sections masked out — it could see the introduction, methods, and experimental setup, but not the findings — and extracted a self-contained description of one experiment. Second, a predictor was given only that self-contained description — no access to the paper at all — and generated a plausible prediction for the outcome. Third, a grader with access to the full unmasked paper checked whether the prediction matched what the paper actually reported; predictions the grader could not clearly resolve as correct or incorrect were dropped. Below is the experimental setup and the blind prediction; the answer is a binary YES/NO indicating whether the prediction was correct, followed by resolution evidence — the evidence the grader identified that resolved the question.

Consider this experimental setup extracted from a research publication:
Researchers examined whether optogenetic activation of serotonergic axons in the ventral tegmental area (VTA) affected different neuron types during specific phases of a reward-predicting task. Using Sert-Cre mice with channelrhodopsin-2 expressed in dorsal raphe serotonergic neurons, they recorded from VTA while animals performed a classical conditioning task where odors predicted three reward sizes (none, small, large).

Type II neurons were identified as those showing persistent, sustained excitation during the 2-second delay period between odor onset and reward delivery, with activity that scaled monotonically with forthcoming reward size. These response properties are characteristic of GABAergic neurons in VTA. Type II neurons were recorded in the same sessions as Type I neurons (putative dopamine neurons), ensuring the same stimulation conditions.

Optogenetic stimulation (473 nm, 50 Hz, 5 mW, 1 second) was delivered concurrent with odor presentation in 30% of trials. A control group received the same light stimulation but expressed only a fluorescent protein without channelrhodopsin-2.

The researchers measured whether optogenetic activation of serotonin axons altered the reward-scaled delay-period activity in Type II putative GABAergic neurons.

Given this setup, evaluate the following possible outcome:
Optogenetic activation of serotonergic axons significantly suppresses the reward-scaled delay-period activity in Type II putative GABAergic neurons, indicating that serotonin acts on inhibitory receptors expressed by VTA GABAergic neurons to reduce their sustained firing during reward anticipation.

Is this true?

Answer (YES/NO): NO